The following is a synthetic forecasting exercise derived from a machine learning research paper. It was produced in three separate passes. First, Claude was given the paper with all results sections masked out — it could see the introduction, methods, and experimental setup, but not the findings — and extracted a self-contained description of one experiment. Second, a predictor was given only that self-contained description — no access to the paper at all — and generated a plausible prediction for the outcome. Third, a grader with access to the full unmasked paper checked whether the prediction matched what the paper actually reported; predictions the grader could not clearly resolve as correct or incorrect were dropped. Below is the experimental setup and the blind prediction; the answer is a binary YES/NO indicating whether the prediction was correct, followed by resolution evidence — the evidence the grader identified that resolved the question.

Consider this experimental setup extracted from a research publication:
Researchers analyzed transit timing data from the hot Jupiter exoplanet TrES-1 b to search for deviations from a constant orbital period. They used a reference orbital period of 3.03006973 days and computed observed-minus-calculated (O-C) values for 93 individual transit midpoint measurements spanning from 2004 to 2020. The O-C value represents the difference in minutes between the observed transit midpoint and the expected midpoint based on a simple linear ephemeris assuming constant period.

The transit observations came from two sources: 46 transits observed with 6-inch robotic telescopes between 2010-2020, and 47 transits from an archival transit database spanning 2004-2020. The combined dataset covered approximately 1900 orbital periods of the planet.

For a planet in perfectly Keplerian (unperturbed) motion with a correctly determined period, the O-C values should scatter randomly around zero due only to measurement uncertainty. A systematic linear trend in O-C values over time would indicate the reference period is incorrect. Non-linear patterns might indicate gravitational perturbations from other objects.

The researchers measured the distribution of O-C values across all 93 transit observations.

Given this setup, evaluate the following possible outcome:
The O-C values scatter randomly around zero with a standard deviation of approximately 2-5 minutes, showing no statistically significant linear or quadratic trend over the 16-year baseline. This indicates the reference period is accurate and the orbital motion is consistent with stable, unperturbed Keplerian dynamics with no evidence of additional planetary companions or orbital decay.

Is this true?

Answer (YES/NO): NO